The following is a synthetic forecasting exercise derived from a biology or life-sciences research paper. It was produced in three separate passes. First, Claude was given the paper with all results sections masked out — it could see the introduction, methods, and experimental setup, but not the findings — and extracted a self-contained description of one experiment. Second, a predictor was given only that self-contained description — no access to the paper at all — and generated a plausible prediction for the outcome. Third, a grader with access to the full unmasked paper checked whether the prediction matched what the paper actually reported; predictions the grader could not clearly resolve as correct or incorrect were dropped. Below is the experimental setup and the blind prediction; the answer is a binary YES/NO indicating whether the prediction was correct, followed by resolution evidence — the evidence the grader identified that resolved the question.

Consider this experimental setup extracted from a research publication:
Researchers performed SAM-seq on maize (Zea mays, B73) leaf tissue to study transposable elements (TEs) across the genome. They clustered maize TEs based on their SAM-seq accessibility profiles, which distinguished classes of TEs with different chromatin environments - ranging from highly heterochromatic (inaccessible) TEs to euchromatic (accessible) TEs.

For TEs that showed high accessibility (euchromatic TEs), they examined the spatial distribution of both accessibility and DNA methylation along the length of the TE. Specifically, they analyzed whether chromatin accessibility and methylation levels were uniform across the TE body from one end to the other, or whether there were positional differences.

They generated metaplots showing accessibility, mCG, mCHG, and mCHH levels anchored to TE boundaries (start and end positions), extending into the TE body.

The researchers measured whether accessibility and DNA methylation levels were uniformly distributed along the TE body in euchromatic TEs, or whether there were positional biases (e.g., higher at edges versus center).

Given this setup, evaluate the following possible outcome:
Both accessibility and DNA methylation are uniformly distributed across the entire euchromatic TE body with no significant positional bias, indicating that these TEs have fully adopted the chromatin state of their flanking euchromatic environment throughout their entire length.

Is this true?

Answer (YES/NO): NO